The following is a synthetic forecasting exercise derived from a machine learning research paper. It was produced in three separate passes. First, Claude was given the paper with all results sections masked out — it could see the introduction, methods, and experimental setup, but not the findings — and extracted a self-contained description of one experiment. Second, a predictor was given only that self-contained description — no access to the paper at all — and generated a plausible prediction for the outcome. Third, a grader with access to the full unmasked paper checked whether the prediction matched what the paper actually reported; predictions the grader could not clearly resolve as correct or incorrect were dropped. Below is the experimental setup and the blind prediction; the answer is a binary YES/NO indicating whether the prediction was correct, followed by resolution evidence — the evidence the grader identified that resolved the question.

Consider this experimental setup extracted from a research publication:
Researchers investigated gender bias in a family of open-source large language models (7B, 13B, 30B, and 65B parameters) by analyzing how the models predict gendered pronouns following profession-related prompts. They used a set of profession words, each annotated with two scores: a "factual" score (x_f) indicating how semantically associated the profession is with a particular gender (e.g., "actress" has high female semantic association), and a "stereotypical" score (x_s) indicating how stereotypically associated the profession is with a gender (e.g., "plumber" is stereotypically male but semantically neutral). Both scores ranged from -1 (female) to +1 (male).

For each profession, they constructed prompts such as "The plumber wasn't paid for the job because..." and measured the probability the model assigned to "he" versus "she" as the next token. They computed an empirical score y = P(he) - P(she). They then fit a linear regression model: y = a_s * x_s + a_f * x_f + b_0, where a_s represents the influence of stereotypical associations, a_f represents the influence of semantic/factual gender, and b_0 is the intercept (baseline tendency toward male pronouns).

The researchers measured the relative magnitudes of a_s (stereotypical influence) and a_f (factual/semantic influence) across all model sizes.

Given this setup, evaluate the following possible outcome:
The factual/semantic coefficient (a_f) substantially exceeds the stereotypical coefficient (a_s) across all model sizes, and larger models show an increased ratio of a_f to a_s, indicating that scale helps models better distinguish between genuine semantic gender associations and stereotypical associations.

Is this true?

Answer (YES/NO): NO